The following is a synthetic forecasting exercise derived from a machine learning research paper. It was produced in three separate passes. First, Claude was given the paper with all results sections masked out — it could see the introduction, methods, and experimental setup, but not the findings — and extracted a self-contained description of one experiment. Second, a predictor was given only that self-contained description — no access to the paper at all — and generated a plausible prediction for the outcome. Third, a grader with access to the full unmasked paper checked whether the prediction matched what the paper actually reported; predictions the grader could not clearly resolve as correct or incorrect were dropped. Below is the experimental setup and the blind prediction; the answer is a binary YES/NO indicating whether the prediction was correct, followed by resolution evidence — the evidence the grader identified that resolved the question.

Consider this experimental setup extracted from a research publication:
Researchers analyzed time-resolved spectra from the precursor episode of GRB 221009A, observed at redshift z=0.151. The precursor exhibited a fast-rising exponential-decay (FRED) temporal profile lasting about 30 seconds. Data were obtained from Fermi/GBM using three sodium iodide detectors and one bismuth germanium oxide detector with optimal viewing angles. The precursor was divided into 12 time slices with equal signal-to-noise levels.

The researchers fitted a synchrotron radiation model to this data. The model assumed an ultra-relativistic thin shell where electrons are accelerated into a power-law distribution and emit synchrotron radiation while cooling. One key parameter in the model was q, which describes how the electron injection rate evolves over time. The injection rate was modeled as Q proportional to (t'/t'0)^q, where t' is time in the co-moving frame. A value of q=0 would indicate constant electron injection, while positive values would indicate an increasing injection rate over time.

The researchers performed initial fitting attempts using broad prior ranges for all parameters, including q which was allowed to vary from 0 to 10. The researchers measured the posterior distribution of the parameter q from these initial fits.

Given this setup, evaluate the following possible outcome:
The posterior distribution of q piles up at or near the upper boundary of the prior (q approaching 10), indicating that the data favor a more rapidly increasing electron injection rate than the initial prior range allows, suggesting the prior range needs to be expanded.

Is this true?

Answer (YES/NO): NO